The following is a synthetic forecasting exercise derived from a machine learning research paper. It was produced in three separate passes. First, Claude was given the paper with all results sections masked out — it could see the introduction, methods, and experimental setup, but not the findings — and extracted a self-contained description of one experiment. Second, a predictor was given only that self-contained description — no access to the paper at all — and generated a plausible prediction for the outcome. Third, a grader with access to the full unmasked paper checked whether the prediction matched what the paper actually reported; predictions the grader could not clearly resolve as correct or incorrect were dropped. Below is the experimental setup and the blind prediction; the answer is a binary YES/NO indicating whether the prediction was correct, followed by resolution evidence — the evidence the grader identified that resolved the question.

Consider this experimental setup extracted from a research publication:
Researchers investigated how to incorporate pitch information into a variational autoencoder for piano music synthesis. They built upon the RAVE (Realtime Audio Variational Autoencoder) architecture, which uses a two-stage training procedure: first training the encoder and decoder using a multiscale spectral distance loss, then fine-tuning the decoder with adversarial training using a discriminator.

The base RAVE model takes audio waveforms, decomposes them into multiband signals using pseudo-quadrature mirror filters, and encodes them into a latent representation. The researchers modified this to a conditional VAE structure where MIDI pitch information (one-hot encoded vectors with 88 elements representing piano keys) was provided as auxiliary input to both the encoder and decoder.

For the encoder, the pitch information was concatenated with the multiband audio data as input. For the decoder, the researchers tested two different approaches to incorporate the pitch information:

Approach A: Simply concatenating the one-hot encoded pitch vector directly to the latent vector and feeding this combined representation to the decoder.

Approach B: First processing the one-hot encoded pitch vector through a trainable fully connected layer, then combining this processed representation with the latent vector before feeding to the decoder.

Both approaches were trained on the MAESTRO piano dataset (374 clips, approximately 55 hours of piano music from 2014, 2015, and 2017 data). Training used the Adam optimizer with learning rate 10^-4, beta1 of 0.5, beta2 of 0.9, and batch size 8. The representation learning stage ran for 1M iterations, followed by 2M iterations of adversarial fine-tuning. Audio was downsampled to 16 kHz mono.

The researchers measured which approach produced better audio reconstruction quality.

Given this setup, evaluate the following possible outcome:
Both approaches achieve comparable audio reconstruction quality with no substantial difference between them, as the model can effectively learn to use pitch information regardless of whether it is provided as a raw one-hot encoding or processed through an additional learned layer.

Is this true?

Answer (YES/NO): NO